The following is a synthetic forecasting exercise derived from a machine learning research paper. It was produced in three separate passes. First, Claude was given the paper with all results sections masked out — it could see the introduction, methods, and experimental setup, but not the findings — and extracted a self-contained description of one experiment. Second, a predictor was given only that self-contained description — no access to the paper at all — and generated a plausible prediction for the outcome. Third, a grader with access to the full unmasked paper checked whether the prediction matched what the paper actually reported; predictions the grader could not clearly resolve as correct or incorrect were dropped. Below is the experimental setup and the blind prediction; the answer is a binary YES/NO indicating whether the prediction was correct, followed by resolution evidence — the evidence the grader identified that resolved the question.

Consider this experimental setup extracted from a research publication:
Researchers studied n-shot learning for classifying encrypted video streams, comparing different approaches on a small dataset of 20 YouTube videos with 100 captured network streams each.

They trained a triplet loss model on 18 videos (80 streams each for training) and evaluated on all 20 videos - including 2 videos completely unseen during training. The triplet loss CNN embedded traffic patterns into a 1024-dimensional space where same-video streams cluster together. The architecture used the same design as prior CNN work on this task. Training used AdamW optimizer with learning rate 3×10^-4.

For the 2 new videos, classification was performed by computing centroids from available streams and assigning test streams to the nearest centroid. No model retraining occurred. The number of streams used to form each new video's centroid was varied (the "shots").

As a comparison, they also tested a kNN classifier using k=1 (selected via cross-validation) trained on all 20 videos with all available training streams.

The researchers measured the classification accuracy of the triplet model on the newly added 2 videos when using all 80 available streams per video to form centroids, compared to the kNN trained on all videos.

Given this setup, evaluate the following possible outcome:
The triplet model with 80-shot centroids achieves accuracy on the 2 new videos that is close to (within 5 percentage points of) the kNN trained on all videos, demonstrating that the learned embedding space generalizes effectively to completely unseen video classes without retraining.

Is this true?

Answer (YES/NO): YES